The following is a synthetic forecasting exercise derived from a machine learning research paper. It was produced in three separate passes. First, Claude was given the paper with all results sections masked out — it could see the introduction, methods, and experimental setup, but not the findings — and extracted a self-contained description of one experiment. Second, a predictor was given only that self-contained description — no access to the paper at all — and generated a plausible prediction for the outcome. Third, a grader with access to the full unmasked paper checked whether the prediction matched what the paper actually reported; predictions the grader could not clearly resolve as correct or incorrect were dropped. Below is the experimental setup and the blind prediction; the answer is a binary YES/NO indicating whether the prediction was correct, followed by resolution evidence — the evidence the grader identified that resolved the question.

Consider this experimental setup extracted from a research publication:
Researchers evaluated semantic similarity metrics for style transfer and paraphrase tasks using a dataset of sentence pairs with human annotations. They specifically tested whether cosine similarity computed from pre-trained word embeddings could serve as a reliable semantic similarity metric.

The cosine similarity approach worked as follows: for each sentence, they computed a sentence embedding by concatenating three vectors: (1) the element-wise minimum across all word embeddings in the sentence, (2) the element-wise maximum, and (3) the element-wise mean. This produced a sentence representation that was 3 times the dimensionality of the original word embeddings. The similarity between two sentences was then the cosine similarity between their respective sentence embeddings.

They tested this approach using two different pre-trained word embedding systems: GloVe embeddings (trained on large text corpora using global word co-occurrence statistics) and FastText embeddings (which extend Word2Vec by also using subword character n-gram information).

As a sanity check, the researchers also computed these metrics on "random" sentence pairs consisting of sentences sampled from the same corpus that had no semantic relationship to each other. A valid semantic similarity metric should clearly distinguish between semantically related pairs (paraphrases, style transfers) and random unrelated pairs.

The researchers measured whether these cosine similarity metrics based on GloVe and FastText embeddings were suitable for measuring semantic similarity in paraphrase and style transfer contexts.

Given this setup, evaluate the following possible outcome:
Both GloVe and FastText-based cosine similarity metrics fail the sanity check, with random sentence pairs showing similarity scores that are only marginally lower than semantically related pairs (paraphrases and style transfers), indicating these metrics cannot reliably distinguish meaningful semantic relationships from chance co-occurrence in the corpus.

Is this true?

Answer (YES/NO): NO